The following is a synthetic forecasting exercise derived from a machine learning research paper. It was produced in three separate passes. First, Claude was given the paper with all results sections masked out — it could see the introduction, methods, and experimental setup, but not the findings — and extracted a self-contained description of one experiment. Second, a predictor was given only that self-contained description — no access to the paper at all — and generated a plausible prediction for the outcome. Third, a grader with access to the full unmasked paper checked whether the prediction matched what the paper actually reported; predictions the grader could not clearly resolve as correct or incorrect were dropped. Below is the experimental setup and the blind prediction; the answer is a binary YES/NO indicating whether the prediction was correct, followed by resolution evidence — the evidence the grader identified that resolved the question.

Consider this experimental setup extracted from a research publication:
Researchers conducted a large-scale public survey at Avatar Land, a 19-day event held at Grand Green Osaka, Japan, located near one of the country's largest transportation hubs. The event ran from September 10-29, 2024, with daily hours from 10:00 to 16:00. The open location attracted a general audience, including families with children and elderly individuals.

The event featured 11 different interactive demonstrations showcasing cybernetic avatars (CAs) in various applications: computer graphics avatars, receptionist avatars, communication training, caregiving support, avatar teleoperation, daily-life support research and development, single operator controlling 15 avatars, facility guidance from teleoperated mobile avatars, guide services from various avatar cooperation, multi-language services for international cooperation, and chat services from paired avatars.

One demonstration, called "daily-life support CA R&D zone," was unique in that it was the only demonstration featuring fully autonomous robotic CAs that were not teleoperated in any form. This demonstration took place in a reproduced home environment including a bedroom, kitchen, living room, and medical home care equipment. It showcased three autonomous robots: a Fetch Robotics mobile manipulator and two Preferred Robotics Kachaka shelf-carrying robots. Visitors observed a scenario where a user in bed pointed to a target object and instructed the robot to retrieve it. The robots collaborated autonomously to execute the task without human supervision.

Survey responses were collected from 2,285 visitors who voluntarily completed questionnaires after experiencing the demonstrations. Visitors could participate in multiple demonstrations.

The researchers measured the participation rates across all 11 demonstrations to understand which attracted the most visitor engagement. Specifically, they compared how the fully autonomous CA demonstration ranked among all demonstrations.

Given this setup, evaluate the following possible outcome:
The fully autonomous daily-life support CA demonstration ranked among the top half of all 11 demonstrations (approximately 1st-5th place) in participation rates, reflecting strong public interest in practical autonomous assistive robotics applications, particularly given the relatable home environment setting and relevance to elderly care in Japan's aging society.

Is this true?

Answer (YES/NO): NO